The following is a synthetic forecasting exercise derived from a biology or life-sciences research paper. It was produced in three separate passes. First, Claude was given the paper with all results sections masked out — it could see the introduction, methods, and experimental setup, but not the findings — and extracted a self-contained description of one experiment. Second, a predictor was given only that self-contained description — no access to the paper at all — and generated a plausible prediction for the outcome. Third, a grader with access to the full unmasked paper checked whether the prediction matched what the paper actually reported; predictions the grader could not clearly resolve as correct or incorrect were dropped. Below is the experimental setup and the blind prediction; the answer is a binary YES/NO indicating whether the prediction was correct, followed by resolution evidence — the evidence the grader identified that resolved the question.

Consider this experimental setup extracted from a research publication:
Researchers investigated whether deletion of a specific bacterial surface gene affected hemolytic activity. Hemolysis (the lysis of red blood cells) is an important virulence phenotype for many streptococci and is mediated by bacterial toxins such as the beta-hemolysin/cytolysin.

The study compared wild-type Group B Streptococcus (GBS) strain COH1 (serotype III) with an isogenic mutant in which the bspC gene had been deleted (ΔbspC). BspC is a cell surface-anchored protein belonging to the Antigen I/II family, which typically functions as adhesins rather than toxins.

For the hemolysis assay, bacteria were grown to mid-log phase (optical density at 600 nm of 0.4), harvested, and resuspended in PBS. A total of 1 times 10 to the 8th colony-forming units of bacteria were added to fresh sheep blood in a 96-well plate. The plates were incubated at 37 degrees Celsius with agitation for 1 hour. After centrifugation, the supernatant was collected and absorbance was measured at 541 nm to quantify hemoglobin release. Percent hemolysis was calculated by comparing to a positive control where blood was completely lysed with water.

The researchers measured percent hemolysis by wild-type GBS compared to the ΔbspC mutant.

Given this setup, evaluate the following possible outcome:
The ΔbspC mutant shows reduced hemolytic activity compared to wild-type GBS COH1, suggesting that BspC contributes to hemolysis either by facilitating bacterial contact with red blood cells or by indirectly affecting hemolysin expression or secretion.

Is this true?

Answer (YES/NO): NO